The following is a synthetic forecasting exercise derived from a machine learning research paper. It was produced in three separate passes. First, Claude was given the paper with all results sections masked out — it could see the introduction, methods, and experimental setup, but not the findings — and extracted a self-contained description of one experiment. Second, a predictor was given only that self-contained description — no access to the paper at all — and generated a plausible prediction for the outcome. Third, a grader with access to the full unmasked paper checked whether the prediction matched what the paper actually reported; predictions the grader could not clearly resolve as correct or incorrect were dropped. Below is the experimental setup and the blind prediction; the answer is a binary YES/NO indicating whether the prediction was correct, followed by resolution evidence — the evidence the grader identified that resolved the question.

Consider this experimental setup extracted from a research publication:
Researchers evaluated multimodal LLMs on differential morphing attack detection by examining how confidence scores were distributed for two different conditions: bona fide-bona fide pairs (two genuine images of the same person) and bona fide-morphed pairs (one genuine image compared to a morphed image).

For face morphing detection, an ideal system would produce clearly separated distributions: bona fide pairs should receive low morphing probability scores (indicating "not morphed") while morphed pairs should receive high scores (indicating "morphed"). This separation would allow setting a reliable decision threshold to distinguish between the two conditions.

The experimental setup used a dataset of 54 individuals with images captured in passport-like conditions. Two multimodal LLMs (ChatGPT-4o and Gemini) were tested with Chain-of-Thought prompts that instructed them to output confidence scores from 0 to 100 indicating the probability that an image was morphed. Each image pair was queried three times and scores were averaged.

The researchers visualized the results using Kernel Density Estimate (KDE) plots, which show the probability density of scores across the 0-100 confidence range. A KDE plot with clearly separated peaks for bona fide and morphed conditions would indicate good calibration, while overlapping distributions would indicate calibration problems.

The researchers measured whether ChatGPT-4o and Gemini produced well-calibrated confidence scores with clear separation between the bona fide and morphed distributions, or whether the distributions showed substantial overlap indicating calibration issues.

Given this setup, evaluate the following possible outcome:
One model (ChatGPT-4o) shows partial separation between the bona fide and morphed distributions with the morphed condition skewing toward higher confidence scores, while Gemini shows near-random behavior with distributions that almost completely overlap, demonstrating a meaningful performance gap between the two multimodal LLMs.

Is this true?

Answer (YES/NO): NO